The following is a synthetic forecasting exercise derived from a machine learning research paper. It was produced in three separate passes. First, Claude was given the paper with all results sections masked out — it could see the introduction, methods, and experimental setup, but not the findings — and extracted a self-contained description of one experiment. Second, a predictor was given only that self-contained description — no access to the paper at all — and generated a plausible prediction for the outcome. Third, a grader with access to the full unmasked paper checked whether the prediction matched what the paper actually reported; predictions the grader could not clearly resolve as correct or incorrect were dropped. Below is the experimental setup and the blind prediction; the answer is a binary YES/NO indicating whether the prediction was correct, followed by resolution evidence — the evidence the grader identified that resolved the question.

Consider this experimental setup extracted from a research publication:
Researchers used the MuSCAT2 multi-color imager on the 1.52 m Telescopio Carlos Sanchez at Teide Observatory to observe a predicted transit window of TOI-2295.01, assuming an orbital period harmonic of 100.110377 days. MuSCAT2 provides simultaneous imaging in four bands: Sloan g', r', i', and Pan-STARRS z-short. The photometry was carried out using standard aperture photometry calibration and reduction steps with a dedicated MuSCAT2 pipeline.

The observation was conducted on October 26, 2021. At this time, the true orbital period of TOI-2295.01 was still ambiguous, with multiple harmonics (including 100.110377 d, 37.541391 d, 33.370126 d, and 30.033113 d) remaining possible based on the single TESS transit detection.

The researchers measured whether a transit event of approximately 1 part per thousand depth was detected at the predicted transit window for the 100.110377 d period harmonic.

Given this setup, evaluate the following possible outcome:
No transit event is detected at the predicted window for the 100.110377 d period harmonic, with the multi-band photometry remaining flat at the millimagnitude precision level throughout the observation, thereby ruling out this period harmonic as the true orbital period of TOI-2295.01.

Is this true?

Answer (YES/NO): YES